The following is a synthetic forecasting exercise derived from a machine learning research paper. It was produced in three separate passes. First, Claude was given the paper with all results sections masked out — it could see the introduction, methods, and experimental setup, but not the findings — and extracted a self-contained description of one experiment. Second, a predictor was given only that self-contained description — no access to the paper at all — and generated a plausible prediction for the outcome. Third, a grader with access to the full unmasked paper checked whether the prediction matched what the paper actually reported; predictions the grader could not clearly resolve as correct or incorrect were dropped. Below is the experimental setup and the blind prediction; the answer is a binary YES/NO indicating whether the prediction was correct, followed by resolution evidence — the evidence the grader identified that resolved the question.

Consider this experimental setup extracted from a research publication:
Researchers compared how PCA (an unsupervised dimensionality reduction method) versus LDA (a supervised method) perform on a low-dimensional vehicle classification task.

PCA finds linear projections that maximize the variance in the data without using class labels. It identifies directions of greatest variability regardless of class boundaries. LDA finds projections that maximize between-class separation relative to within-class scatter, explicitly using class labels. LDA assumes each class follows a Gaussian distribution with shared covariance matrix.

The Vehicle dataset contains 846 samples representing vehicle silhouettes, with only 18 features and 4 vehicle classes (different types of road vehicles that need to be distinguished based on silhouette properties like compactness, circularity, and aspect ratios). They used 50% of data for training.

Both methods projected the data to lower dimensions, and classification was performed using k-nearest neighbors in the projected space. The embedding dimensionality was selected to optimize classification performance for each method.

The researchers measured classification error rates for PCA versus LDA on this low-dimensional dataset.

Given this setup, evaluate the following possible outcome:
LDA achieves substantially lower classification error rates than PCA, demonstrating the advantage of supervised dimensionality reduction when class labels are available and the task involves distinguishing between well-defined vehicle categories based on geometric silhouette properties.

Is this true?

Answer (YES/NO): YES